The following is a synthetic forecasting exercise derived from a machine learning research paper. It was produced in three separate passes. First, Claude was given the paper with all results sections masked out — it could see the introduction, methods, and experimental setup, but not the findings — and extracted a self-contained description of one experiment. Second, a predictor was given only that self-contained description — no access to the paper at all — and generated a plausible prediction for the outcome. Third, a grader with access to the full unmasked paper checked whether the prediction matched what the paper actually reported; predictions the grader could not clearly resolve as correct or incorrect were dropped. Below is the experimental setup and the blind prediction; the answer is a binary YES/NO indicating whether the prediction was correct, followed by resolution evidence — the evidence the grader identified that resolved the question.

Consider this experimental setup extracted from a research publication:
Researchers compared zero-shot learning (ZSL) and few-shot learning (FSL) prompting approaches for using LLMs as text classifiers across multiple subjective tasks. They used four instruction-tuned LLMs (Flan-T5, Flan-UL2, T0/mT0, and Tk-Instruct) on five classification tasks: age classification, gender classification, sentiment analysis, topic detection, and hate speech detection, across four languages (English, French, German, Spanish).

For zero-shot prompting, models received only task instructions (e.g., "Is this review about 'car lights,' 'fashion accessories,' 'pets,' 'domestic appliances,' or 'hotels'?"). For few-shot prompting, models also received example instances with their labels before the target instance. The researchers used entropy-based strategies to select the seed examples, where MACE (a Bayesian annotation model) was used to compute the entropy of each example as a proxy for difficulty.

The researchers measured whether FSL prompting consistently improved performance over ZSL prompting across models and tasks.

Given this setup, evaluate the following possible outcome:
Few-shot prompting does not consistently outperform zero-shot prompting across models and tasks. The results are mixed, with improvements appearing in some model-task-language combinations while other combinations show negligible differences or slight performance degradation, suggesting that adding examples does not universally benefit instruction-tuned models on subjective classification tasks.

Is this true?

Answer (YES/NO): YES